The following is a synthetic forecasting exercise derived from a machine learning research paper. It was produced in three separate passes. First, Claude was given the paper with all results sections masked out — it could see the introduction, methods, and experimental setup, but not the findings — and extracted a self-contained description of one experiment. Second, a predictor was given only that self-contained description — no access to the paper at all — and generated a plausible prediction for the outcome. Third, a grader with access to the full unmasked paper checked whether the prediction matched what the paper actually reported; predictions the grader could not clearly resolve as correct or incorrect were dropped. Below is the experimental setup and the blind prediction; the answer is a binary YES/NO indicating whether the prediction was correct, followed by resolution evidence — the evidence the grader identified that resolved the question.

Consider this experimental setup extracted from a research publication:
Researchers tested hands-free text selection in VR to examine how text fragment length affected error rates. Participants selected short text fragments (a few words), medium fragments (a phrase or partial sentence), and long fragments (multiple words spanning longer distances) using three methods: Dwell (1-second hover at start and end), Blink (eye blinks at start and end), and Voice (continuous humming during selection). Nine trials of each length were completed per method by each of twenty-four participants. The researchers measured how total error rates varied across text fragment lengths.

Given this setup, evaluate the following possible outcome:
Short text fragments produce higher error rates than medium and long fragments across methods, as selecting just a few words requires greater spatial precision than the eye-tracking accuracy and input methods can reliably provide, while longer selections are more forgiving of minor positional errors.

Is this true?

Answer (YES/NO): NO